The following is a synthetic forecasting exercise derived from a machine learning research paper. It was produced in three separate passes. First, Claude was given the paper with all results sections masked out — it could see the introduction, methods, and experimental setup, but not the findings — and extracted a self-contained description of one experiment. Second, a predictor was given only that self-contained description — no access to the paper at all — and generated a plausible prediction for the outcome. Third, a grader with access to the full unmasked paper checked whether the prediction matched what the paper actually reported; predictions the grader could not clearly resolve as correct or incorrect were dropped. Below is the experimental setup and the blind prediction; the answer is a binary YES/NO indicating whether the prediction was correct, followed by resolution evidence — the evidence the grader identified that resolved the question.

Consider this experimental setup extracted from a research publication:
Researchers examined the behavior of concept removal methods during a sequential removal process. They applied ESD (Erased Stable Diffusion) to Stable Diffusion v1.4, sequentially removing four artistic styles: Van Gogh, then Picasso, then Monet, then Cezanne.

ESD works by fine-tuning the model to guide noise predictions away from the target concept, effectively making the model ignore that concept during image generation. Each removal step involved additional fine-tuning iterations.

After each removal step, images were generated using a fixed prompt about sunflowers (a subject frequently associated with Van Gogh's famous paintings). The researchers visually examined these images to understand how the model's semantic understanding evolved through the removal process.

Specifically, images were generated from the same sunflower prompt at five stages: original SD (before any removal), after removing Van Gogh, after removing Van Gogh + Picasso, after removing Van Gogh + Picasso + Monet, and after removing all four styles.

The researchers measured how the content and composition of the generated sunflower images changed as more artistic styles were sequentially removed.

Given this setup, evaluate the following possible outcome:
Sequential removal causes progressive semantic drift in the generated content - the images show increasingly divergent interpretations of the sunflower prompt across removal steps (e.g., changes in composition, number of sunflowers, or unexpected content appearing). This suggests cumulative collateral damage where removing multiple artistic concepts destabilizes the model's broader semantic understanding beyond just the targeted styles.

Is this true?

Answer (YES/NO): YES